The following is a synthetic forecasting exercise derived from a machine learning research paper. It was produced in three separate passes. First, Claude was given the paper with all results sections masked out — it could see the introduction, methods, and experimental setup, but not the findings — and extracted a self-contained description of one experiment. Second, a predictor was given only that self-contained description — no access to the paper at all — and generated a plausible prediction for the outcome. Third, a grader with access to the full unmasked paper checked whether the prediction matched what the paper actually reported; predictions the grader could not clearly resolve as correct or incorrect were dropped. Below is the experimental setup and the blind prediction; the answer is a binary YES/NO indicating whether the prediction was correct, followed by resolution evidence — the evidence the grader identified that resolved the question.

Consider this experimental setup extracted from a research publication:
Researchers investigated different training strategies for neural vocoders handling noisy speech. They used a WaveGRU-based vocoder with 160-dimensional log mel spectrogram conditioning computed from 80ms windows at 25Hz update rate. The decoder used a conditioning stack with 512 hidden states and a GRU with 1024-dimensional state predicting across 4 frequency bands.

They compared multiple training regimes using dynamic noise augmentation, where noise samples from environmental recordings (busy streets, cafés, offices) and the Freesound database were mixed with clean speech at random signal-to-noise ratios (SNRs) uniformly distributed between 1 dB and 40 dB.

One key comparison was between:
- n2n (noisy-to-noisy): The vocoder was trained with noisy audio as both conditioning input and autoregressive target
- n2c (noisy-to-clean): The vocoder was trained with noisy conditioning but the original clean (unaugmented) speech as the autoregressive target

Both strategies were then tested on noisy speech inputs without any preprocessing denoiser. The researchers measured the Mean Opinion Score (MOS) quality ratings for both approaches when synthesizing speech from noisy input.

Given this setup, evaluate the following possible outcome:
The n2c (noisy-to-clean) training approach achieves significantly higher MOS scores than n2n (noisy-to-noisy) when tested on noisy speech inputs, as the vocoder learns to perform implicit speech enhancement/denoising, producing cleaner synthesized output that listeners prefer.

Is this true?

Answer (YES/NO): NO